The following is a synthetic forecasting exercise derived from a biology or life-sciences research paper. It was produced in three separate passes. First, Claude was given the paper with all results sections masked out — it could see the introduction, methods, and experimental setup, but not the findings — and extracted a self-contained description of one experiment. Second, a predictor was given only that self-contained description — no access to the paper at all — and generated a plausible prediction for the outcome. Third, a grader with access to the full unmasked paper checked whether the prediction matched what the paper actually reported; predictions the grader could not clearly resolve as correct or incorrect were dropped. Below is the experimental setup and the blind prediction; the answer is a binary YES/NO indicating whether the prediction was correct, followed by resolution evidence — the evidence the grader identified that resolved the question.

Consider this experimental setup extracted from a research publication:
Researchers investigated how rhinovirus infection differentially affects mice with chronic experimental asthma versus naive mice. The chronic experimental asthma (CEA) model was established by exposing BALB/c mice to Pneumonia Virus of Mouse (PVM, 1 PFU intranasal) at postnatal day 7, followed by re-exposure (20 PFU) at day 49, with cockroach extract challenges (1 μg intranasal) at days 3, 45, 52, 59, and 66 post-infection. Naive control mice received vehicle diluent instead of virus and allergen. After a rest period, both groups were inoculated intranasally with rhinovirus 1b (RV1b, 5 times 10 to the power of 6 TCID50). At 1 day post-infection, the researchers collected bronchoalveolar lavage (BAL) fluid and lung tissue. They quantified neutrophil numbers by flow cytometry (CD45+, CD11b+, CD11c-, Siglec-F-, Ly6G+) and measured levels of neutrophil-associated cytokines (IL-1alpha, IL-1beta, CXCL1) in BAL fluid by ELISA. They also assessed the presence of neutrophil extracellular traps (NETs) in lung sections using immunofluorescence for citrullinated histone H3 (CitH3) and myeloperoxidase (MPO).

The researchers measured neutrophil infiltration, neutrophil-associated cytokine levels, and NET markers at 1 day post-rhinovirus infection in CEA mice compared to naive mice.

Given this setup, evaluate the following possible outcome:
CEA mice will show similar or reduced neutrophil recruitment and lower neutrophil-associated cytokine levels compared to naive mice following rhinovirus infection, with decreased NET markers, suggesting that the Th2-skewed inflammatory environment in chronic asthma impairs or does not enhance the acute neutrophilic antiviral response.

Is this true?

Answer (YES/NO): NO